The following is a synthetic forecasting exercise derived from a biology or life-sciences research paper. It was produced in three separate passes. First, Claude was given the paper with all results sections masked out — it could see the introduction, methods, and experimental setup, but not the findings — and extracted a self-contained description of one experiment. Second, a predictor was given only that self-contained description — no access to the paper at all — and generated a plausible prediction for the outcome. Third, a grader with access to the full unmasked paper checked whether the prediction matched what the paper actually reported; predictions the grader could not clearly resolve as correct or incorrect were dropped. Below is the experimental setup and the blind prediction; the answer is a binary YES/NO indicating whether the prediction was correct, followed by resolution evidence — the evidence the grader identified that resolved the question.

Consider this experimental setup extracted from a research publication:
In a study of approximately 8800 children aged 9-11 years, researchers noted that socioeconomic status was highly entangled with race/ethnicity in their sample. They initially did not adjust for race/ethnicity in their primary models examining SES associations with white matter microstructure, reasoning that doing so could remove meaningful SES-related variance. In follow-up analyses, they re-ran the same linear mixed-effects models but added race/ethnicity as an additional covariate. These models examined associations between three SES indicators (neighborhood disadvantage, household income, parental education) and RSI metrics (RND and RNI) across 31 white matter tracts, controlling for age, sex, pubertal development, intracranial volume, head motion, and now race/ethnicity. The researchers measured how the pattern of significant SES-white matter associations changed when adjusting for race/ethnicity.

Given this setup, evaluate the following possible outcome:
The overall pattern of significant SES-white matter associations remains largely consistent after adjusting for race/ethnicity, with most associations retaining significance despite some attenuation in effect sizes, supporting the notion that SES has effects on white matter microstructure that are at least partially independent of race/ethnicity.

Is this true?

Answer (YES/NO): NO